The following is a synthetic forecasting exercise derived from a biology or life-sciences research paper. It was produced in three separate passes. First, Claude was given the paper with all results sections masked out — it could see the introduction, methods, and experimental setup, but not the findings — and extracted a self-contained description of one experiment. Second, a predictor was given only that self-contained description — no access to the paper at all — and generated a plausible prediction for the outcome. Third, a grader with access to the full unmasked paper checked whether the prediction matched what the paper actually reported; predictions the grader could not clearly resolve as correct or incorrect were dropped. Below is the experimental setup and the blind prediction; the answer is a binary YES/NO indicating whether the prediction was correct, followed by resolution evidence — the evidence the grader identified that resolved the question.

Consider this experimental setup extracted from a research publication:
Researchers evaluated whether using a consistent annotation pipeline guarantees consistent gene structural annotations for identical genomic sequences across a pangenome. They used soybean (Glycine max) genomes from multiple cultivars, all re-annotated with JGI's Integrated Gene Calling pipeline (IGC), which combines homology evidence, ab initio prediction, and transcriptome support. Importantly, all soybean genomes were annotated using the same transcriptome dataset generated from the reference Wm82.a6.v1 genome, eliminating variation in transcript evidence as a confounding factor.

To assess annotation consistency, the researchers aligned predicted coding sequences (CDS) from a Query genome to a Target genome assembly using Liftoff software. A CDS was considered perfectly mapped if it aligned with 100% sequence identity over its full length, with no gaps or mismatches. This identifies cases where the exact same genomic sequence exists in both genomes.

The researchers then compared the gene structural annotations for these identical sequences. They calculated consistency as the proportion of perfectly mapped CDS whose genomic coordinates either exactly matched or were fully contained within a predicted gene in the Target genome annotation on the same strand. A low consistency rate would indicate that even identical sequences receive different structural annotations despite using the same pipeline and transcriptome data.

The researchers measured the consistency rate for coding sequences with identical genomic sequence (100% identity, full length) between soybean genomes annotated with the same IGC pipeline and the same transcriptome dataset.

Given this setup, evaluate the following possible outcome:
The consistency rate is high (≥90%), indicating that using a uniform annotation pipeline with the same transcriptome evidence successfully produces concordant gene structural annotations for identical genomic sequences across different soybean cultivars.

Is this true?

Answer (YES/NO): YES